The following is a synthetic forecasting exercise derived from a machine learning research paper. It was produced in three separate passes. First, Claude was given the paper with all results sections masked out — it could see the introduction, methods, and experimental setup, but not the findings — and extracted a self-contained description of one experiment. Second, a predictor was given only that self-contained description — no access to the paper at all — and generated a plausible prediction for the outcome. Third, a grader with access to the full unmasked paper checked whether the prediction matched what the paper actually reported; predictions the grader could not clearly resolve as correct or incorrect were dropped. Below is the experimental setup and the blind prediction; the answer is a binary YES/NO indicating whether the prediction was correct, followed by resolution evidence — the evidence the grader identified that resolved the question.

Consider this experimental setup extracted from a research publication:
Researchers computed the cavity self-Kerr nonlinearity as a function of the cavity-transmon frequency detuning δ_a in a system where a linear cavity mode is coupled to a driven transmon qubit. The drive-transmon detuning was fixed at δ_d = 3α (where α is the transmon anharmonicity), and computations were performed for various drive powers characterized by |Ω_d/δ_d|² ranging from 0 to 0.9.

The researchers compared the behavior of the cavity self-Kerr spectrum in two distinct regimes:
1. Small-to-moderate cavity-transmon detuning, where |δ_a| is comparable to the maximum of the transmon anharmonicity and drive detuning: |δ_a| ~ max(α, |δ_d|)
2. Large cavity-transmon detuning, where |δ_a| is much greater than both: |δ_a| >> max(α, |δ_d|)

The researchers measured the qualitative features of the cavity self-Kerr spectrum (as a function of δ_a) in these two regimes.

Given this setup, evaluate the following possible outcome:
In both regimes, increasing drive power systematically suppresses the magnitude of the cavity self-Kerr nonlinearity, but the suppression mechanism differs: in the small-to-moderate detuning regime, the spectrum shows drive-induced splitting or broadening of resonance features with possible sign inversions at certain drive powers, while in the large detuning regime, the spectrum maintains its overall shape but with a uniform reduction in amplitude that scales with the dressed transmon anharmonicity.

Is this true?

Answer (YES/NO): NO